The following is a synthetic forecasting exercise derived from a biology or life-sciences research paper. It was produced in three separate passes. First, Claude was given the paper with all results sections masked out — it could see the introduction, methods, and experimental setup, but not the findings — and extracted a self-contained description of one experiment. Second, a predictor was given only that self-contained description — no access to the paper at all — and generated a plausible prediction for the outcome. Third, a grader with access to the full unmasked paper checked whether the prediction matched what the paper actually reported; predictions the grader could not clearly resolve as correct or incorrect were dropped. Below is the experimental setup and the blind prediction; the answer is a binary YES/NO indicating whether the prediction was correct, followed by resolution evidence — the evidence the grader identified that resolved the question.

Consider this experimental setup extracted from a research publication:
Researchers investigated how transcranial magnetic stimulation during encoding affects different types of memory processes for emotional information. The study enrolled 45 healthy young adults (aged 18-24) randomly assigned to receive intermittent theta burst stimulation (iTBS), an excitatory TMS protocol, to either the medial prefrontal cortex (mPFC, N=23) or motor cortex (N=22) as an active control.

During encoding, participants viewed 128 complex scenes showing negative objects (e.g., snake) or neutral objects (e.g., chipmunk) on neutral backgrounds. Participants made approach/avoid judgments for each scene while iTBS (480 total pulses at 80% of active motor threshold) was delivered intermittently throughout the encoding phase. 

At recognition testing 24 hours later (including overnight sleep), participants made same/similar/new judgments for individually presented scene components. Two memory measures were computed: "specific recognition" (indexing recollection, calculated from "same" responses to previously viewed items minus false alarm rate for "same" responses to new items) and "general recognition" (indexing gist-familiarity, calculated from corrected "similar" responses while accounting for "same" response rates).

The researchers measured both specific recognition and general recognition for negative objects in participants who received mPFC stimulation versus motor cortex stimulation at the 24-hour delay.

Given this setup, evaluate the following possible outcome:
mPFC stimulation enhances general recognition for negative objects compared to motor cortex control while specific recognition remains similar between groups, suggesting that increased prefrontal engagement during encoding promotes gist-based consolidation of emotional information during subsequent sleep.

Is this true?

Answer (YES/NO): YES